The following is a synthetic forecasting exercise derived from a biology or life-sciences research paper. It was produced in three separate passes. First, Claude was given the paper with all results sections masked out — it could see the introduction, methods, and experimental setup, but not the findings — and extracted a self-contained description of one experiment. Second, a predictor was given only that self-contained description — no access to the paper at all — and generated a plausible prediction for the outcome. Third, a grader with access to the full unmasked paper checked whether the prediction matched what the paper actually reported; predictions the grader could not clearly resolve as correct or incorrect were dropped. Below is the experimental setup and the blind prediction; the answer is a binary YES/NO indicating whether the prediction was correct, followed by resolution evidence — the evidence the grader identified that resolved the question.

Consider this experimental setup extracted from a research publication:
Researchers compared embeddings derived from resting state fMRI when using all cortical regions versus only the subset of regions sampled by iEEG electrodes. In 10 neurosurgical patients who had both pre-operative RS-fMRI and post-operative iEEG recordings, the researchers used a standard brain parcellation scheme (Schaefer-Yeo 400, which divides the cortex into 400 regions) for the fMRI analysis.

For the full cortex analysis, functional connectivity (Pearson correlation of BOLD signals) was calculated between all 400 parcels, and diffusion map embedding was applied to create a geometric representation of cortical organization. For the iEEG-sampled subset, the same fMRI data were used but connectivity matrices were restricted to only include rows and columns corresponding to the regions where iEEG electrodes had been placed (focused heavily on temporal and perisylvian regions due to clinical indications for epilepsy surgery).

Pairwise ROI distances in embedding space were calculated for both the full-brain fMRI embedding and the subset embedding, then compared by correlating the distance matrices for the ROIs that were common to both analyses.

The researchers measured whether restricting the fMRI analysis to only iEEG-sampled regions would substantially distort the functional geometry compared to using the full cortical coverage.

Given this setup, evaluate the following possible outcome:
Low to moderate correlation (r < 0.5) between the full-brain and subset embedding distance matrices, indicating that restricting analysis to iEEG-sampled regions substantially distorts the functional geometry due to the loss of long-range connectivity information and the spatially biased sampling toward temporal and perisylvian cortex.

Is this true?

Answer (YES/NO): NO